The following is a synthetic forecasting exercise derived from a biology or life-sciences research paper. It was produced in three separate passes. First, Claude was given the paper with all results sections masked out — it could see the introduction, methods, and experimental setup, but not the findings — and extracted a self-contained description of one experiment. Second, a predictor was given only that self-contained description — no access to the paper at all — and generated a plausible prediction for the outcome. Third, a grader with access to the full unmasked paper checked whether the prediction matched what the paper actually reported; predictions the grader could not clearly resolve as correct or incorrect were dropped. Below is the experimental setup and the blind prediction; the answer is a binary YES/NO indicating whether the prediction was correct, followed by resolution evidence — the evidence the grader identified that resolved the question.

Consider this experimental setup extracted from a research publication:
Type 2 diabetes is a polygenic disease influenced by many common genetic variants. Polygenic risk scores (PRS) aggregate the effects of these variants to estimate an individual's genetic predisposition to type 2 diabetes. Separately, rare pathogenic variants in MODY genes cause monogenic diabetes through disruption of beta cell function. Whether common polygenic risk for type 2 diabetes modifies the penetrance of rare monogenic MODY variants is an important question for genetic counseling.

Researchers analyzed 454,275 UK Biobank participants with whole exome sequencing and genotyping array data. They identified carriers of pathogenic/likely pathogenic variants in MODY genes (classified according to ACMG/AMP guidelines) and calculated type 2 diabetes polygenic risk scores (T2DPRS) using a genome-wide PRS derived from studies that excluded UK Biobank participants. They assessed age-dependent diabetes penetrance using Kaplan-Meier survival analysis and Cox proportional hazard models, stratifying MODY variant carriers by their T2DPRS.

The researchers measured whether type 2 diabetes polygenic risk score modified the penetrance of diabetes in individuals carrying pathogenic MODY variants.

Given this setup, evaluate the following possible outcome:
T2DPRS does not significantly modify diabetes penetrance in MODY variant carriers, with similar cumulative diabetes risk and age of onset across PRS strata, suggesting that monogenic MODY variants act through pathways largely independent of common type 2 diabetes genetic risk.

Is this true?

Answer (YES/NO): NO